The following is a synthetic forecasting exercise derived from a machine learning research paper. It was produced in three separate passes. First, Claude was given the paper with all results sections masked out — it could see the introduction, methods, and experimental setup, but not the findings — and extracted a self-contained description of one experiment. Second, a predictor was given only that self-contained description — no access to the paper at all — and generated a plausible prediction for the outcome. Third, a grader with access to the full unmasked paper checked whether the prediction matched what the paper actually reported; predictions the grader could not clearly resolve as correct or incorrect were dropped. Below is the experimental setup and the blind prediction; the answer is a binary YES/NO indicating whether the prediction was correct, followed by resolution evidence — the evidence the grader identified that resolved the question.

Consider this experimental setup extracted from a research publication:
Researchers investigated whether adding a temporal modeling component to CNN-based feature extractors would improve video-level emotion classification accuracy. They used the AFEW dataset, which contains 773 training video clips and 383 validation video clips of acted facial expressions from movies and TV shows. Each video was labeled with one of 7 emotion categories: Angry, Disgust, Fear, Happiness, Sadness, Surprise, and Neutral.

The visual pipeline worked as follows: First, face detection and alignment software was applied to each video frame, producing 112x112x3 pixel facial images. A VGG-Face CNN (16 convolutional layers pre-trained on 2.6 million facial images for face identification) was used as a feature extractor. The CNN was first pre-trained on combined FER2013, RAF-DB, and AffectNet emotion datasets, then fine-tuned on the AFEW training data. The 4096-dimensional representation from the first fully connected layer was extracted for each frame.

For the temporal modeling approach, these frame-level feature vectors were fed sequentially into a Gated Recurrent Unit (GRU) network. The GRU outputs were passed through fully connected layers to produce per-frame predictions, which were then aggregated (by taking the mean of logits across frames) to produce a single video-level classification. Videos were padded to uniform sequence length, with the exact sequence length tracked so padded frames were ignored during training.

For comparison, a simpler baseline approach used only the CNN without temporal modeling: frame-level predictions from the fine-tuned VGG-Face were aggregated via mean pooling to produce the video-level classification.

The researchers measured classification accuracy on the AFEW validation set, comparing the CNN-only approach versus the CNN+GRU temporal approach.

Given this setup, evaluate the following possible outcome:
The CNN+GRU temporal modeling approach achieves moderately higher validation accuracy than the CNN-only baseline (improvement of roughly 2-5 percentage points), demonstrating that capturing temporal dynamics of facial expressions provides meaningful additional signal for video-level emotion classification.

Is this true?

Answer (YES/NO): NO